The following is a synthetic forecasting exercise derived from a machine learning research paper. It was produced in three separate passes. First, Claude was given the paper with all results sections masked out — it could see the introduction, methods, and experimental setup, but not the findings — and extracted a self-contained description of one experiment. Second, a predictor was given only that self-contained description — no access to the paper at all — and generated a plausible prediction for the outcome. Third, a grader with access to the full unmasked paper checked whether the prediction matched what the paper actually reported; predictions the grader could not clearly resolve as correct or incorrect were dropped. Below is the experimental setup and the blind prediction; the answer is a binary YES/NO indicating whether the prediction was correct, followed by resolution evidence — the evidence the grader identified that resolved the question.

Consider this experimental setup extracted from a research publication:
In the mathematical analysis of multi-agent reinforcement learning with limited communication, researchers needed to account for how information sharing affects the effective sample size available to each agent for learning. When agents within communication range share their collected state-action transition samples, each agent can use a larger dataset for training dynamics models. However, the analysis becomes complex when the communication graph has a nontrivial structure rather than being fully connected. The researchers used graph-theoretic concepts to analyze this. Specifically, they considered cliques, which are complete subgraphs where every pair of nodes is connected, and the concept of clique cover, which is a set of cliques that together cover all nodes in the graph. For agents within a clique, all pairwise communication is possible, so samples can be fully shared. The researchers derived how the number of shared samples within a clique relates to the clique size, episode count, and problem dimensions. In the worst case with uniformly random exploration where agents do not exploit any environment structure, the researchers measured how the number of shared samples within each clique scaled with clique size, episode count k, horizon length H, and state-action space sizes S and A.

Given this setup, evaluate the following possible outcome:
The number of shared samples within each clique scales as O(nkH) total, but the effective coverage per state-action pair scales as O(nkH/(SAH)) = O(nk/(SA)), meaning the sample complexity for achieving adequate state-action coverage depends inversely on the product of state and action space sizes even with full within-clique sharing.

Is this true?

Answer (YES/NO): NO